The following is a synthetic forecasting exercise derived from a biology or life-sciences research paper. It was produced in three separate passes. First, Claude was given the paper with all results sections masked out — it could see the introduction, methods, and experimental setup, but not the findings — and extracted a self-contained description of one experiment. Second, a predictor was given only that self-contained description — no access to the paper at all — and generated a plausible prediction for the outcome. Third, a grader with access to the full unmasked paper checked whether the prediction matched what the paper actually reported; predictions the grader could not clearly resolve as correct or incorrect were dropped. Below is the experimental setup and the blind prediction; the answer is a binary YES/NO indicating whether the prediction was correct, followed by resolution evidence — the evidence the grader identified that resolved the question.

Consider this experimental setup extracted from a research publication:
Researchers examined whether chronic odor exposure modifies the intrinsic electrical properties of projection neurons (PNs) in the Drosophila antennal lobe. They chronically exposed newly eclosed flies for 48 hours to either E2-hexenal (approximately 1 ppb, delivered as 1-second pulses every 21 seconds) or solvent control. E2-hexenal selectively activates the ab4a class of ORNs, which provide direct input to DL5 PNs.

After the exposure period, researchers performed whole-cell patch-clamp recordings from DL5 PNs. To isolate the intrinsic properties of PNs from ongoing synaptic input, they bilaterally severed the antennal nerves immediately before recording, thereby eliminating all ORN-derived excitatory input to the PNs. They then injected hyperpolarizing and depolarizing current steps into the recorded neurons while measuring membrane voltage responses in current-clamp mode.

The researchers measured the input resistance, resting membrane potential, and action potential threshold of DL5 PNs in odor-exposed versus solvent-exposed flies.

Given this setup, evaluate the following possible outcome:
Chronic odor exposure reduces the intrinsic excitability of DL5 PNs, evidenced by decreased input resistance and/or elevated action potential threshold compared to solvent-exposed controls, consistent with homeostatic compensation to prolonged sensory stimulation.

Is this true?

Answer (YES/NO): NO